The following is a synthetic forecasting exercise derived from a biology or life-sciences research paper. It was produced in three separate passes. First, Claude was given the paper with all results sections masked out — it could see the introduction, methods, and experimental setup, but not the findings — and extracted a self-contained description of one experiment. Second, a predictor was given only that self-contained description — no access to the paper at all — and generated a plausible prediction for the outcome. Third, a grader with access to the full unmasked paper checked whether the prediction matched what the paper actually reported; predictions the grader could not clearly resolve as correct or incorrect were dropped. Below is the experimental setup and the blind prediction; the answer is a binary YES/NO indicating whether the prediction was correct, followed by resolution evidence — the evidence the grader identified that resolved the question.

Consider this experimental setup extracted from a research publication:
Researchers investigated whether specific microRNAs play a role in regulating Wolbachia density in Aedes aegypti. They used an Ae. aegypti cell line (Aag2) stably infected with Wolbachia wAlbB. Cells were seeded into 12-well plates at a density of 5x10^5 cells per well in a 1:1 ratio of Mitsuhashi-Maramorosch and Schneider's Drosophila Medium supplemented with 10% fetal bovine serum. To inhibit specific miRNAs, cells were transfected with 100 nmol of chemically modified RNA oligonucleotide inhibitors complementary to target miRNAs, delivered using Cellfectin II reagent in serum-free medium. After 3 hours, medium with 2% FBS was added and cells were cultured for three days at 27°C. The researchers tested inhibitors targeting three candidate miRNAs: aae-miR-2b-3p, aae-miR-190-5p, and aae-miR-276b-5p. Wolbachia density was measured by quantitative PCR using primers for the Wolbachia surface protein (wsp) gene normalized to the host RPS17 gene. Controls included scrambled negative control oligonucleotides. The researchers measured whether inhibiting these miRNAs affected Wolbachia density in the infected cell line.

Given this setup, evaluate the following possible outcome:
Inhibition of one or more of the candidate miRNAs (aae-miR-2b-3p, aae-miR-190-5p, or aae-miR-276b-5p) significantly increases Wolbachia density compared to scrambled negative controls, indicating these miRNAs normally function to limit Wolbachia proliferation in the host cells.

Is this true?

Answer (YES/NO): NO